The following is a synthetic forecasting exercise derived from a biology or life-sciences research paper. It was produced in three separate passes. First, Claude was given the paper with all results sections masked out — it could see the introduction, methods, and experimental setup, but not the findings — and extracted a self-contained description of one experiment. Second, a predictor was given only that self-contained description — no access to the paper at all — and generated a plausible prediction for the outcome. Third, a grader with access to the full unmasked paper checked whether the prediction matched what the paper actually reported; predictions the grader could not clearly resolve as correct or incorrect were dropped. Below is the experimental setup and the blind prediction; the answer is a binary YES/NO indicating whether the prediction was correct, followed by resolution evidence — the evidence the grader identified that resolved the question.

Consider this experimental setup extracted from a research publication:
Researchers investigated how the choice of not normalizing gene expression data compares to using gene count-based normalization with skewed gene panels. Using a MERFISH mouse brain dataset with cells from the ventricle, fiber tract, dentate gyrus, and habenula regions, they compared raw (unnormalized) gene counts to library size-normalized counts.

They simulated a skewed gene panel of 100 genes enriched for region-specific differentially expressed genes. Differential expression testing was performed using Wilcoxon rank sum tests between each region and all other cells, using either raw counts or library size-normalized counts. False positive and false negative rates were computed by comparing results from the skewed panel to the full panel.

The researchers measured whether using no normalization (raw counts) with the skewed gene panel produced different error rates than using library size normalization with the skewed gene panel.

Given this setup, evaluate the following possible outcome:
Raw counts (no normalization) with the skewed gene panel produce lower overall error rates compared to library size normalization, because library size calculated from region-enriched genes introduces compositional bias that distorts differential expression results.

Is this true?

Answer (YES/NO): YES